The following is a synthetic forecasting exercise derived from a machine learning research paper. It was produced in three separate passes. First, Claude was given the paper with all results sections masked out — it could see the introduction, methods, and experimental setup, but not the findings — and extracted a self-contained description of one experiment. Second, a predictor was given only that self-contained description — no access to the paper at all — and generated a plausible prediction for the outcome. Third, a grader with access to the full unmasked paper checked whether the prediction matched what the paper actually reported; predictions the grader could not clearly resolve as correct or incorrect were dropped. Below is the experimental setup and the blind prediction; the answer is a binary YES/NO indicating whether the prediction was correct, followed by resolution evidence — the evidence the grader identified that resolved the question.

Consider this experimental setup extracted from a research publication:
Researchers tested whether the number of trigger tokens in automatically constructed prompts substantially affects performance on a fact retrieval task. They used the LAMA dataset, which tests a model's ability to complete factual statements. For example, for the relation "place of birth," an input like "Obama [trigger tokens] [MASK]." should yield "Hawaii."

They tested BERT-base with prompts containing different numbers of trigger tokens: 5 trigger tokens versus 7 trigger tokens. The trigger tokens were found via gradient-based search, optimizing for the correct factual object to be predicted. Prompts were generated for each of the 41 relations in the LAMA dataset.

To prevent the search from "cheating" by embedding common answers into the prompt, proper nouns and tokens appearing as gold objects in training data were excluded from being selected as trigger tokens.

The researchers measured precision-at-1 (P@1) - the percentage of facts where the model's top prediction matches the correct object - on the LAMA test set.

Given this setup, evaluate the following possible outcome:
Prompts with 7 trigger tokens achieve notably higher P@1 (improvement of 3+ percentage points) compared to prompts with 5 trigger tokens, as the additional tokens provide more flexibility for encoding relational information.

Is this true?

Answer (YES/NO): NO